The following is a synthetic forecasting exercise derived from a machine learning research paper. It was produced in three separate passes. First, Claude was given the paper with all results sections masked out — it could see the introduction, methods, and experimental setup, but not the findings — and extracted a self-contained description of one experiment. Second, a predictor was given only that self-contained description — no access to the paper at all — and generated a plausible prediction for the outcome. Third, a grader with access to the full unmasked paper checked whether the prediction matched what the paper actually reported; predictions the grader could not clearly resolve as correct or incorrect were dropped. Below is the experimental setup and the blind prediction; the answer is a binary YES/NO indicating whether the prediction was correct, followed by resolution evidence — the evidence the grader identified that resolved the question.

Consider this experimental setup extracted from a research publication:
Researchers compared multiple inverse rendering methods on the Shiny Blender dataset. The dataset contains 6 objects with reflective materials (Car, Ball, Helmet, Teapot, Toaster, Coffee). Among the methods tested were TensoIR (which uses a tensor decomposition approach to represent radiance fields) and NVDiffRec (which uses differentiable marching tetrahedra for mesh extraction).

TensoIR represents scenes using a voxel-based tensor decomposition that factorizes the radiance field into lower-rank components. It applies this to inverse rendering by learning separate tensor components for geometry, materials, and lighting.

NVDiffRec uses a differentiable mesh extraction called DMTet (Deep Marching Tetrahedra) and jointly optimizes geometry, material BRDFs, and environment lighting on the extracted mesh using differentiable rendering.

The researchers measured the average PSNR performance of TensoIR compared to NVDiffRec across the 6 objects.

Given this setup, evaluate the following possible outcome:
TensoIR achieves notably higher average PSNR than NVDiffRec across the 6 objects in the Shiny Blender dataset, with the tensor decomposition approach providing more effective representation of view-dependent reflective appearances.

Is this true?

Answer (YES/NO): NO